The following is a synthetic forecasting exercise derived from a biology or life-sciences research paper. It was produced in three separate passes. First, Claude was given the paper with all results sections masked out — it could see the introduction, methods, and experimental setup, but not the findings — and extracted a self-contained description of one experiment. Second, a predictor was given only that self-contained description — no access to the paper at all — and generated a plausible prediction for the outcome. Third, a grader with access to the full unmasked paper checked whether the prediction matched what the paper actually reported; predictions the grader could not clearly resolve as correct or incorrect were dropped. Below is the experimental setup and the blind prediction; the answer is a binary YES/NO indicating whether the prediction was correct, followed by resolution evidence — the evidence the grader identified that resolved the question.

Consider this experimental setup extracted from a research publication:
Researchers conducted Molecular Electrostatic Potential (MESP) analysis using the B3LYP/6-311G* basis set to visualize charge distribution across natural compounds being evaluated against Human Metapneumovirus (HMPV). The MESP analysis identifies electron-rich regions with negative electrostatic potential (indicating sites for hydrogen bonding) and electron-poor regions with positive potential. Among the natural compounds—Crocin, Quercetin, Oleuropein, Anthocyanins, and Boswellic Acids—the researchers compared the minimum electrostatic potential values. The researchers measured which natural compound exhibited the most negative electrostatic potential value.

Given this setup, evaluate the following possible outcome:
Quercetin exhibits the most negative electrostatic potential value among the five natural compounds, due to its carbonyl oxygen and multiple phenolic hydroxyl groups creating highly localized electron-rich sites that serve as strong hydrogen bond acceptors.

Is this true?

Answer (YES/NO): NO